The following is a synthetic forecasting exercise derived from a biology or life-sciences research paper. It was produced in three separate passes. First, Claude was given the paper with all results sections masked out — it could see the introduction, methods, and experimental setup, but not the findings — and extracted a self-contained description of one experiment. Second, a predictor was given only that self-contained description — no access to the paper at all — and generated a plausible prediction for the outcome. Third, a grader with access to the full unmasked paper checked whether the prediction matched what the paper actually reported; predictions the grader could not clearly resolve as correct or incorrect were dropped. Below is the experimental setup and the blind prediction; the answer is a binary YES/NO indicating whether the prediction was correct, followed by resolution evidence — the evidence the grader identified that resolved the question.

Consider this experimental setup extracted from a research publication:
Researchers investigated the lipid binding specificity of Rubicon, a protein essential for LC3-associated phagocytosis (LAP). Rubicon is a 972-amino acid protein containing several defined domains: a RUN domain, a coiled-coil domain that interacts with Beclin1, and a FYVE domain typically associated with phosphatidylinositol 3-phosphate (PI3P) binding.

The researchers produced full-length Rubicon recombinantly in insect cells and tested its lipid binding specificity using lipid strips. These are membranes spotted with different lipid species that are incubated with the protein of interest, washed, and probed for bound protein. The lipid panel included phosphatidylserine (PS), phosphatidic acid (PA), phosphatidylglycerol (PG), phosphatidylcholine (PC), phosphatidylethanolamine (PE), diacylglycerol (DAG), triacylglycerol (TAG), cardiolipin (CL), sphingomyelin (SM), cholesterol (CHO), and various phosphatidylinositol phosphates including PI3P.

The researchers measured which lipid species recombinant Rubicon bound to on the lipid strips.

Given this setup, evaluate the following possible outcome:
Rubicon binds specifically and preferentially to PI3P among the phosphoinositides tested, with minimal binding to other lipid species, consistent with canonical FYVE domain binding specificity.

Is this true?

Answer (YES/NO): NO